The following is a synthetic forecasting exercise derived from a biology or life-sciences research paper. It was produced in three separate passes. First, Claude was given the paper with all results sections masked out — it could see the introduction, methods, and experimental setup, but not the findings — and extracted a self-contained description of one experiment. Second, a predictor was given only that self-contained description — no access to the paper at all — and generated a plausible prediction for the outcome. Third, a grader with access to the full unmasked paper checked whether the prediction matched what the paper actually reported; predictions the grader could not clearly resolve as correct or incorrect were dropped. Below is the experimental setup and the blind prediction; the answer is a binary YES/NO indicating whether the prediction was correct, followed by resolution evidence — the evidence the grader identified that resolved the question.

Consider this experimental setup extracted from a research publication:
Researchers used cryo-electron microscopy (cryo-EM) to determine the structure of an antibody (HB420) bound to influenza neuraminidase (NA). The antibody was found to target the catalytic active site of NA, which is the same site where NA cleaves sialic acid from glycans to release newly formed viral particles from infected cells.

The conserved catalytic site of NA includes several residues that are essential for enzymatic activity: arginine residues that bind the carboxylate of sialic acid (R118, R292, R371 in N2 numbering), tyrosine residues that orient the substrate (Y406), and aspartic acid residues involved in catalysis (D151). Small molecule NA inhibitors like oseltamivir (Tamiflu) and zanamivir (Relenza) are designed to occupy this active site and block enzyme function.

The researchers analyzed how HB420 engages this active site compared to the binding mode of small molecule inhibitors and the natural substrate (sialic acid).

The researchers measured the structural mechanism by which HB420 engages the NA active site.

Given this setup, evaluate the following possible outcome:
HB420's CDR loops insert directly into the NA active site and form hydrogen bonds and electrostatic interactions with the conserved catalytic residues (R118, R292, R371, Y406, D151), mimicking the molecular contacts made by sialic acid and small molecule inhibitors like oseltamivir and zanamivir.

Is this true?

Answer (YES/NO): NO